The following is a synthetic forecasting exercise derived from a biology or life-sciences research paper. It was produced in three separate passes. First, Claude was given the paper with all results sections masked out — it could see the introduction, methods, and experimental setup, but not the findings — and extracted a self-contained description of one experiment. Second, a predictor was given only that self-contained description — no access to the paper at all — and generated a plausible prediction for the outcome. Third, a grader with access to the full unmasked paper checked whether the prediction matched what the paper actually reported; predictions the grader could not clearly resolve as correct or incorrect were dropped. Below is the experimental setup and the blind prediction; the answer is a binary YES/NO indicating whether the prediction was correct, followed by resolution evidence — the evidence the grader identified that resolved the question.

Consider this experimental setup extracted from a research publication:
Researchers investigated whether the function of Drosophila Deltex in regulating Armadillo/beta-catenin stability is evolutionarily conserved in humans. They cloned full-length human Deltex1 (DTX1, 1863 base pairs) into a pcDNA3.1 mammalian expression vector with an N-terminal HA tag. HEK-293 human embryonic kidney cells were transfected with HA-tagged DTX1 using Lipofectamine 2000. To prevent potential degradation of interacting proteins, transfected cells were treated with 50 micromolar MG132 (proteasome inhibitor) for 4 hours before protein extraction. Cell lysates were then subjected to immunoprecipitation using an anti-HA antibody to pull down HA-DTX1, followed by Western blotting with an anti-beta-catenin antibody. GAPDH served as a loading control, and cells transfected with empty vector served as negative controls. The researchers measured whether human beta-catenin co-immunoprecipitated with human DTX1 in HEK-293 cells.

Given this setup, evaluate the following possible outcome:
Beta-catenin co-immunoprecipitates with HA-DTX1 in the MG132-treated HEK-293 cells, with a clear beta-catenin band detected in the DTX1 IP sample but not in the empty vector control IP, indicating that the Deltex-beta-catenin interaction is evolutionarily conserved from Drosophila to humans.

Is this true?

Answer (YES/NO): YES